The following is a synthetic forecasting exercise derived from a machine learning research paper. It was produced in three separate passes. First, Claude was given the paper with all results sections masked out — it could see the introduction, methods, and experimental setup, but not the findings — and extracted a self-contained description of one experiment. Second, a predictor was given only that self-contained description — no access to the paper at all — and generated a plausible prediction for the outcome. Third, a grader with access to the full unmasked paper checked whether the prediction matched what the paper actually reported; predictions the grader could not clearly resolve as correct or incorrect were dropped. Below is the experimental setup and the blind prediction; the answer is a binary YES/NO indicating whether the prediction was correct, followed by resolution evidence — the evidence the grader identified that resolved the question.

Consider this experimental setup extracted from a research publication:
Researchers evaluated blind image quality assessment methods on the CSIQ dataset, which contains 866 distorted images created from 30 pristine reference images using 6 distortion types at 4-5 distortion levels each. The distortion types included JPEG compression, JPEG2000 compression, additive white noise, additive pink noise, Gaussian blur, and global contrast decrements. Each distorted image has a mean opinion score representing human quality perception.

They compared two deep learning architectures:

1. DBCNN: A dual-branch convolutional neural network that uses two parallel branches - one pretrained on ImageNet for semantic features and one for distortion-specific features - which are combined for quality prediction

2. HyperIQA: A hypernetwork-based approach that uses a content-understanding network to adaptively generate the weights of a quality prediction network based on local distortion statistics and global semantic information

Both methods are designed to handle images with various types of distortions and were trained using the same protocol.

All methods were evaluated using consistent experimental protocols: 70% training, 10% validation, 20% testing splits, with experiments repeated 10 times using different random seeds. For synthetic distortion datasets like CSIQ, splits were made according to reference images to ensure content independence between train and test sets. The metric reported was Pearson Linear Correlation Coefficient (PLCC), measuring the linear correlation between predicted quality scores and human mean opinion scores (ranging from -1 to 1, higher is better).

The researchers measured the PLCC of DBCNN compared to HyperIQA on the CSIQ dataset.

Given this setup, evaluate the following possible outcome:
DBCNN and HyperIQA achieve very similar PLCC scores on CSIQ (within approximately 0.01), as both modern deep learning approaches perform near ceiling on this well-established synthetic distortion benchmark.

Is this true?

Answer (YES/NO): YES